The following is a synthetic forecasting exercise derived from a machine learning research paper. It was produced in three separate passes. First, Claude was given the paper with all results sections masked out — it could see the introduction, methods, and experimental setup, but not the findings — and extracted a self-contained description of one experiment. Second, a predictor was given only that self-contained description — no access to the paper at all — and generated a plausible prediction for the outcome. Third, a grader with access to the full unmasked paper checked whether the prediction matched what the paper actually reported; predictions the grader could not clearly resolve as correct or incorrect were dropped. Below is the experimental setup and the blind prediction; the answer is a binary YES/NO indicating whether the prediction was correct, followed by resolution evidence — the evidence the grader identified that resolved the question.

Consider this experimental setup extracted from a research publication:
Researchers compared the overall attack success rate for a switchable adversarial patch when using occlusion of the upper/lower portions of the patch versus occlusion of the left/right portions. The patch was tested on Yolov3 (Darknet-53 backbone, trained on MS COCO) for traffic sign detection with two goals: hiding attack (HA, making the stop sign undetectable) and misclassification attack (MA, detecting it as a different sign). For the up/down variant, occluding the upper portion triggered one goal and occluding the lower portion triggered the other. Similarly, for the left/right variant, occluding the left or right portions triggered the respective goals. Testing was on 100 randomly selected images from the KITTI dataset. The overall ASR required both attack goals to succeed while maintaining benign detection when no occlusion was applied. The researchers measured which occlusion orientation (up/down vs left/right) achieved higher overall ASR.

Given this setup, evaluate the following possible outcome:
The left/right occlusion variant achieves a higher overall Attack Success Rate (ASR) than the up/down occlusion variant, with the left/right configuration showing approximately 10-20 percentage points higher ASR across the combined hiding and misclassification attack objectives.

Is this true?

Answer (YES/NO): YES